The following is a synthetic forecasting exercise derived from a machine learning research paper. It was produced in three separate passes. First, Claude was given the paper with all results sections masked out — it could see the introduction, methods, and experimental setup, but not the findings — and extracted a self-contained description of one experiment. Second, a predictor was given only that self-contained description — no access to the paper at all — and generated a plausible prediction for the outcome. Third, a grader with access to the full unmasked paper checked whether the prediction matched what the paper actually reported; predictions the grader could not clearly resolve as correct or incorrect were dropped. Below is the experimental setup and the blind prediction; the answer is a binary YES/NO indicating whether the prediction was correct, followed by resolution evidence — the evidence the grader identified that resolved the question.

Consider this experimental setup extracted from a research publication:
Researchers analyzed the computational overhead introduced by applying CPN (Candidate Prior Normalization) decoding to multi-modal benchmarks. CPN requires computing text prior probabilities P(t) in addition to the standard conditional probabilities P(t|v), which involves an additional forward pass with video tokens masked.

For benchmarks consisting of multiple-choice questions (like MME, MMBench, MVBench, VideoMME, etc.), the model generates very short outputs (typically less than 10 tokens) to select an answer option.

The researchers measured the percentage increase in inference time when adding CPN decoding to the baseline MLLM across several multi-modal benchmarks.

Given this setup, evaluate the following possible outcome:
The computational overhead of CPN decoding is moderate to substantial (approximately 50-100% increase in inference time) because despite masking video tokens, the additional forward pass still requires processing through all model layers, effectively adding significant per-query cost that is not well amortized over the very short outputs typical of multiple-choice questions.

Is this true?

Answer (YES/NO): NO